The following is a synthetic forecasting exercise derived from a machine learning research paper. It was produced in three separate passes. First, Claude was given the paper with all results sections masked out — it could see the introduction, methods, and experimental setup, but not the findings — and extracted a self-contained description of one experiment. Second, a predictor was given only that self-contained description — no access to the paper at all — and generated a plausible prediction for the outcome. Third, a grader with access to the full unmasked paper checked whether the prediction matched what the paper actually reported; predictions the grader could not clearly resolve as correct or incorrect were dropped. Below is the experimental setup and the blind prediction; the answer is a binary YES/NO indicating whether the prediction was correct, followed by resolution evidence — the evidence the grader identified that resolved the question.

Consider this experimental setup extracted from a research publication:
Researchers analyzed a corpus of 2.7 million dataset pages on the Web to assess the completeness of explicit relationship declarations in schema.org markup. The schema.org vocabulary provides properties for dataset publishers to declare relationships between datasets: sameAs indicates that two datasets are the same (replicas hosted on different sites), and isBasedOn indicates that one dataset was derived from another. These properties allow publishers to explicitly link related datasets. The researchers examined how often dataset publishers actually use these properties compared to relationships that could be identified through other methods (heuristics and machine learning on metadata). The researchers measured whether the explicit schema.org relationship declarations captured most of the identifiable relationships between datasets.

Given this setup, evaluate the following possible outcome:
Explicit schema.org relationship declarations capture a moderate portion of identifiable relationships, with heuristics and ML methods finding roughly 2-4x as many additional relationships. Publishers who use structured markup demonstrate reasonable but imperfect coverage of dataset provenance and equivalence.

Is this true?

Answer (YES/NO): NO